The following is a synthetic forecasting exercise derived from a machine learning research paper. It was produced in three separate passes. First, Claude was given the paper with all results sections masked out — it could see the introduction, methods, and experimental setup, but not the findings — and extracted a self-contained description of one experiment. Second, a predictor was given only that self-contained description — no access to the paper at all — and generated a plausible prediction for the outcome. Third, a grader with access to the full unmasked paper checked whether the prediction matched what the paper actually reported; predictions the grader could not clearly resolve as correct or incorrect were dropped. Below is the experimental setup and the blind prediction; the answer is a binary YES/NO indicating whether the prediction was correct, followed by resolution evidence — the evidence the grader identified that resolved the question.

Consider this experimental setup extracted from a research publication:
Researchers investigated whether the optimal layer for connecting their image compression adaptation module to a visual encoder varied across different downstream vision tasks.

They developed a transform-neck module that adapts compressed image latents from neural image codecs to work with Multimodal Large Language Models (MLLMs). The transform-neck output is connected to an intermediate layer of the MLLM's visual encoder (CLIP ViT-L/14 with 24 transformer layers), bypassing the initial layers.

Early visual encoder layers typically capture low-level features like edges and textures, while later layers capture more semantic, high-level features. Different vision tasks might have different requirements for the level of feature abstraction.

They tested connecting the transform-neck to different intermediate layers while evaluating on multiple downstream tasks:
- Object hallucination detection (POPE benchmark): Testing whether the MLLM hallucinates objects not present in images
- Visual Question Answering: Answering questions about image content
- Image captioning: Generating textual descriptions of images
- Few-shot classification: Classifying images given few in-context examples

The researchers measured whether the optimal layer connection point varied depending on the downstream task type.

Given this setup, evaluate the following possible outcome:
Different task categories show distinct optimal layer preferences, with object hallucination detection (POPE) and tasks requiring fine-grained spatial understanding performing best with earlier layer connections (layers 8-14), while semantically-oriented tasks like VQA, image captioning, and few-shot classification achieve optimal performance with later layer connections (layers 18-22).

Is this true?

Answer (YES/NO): NO